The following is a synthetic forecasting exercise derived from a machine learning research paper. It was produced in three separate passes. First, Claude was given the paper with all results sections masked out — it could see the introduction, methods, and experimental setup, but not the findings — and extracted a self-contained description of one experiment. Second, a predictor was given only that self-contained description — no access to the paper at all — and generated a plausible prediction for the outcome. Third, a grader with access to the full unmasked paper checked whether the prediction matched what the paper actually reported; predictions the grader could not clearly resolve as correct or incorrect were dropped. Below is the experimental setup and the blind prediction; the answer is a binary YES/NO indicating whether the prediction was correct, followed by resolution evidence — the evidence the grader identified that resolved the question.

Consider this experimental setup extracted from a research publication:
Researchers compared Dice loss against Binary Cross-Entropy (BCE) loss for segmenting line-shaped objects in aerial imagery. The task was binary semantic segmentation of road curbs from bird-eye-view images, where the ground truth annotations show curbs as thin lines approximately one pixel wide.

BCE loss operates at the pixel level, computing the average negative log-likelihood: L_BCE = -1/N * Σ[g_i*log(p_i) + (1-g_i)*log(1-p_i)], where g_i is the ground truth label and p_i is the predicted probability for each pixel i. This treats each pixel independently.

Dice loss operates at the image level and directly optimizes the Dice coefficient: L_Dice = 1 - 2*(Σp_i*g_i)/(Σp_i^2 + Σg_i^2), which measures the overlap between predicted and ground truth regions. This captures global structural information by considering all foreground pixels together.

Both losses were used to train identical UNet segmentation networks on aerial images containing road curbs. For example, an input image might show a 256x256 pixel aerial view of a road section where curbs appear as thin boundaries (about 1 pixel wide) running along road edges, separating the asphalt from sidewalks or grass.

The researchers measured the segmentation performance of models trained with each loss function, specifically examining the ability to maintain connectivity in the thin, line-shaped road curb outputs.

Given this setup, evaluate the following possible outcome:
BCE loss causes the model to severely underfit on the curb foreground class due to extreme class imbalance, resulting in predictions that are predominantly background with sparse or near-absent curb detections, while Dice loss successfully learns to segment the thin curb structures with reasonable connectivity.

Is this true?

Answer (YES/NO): NO